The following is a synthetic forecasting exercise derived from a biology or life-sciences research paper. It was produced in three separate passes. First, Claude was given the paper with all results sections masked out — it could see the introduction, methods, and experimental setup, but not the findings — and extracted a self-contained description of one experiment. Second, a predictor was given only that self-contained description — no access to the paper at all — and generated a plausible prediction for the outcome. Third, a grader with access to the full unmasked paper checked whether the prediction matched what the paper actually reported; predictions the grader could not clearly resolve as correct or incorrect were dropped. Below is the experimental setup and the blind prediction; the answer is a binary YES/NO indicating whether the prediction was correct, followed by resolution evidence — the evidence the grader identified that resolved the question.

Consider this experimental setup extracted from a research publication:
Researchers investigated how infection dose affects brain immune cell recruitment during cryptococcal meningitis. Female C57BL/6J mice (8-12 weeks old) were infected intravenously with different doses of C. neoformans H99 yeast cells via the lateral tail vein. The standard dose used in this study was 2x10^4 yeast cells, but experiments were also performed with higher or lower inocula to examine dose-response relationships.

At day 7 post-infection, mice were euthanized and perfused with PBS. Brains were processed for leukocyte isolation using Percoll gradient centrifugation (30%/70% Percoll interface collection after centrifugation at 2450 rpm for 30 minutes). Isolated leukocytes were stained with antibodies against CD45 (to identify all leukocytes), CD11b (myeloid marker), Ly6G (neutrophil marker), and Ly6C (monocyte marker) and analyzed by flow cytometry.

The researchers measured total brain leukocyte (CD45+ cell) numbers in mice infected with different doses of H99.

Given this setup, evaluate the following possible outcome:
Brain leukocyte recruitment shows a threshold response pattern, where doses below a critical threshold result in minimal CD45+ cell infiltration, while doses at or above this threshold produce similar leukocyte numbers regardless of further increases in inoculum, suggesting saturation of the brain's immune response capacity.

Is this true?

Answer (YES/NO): NO